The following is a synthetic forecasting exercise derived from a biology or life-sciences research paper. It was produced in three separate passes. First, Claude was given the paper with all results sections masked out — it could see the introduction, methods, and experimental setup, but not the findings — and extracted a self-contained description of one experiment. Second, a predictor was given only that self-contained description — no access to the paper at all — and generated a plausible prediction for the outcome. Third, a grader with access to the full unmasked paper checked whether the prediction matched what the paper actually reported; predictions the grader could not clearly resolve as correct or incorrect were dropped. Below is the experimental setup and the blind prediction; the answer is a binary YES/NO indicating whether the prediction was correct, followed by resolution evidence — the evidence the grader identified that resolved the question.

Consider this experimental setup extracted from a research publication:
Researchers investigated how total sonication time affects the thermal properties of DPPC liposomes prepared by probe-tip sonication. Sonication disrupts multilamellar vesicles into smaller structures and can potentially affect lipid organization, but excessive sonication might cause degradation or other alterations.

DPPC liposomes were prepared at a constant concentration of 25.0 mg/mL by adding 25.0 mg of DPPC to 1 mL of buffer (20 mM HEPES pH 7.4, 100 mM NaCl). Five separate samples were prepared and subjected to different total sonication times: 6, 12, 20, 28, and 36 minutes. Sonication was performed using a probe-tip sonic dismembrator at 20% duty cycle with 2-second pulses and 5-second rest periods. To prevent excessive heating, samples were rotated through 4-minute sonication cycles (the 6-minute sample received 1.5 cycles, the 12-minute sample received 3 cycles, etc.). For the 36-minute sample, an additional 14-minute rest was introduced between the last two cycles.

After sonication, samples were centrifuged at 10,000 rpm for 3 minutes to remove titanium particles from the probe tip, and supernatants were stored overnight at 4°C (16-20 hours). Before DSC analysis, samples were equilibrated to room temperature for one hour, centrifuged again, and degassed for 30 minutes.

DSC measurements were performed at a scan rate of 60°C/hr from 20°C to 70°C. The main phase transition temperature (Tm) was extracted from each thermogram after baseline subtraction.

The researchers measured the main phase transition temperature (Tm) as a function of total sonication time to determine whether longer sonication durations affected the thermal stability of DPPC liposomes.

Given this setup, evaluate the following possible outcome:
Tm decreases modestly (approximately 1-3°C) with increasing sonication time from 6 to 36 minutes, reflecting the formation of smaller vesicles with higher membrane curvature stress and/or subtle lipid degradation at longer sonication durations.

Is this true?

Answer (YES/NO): NO